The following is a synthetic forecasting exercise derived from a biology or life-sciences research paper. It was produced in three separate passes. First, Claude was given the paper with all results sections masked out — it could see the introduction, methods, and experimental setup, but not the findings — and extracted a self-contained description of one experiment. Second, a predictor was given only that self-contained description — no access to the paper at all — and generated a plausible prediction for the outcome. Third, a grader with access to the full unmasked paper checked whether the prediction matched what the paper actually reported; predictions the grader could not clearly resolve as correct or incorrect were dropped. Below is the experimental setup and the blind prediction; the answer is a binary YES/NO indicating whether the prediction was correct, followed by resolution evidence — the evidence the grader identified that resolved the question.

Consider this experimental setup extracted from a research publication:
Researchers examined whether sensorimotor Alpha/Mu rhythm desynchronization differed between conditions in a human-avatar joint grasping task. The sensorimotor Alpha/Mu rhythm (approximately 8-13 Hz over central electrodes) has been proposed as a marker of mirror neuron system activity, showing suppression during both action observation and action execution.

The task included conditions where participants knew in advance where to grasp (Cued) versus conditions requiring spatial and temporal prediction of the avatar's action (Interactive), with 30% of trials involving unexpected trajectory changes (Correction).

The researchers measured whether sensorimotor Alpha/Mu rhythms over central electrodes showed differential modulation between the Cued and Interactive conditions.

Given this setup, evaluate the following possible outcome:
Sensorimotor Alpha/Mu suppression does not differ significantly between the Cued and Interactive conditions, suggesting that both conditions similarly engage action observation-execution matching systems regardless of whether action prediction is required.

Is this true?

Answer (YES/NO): YES